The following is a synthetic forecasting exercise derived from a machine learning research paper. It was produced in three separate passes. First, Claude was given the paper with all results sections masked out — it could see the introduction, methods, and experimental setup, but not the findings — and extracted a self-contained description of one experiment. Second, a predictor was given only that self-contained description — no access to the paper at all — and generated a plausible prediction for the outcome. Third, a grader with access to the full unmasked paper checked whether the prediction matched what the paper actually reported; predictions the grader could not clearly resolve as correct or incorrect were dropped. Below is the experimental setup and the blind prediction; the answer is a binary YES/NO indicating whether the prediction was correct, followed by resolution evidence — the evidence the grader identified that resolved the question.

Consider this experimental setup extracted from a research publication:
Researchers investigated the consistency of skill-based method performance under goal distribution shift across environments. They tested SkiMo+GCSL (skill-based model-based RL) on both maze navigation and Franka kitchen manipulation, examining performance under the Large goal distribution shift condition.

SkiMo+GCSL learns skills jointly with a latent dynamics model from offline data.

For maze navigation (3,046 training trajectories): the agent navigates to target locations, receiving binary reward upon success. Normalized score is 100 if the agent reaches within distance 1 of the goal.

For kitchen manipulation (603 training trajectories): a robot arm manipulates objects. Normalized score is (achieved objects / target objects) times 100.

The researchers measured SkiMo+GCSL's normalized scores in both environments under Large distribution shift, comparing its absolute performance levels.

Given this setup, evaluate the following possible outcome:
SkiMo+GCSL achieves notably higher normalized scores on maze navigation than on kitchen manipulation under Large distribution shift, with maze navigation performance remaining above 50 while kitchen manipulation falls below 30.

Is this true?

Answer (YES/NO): NO